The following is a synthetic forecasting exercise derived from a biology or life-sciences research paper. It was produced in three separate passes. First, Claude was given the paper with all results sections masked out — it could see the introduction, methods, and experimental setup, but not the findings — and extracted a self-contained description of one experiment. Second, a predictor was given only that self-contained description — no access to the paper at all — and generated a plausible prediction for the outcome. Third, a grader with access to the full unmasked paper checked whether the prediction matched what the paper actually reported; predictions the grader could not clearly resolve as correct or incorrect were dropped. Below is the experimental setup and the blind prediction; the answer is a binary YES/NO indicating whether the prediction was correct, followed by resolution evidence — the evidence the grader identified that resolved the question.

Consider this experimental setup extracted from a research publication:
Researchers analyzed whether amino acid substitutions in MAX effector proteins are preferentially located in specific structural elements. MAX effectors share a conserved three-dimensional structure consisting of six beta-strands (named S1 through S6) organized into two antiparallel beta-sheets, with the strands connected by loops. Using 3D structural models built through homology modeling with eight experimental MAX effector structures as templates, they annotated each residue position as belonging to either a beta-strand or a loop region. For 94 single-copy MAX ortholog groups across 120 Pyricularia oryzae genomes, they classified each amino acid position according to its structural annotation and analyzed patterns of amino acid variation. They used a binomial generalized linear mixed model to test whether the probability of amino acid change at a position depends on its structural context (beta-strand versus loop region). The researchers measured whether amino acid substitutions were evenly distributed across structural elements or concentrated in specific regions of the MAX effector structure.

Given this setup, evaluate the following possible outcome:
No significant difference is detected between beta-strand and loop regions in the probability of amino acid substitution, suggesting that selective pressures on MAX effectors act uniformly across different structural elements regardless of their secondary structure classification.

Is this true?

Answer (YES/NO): NO